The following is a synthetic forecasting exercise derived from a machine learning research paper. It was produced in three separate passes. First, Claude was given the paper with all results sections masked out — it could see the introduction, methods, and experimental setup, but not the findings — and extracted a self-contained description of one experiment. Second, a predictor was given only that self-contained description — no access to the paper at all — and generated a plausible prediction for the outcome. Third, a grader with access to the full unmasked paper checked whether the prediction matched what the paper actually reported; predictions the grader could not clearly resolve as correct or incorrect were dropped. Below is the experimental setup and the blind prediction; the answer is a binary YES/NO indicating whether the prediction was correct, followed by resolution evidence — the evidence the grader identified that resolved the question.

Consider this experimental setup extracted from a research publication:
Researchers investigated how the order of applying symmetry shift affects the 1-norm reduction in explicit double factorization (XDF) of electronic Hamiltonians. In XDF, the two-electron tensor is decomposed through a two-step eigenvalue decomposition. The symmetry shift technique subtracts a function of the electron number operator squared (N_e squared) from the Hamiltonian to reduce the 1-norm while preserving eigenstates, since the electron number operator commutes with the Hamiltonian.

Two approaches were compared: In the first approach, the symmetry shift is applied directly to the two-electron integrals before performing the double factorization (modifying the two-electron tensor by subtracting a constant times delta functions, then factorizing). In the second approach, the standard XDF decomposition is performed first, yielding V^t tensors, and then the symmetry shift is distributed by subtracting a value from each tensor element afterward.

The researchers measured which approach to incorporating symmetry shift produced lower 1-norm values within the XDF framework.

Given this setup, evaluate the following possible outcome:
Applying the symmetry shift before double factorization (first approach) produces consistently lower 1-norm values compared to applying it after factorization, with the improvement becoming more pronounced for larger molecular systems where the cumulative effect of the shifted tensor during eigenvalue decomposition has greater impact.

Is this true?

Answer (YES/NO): NO